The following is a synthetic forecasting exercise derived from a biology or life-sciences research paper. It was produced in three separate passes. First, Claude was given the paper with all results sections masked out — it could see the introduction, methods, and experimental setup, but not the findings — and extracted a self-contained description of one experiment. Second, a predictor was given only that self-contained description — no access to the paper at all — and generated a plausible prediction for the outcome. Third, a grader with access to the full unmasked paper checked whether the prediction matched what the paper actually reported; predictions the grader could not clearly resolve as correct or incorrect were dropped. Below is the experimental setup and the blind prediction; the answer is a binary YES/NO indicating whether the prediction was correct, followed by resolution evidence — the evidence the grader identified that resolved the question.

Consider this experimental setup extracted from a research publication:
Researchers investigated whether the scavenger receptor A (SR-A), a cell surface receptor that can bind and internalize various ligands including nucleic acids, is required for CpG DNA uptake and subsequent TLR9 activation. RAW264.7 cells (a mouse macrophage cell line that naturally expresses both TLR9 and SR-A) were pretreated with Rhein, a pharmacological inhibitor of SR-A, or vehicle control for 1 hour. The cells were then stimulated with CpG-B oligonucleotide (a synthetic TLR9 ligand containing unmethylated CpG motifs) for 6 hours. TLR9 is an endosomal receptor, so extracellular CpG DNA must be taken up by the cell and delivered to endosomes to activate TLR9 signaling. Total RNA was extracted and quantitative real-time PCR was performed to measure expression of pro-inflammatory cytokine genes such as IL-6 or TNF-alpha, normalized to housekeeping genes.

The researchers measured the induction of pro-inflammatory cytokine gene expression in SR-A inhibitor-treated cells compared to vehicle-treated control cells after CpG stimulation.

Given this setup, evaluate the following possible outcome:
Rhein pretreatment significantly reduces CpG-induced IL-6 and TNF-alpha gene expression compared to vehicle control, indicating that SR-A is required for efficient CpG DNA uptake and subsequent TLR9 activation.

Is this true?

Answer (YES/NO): YES